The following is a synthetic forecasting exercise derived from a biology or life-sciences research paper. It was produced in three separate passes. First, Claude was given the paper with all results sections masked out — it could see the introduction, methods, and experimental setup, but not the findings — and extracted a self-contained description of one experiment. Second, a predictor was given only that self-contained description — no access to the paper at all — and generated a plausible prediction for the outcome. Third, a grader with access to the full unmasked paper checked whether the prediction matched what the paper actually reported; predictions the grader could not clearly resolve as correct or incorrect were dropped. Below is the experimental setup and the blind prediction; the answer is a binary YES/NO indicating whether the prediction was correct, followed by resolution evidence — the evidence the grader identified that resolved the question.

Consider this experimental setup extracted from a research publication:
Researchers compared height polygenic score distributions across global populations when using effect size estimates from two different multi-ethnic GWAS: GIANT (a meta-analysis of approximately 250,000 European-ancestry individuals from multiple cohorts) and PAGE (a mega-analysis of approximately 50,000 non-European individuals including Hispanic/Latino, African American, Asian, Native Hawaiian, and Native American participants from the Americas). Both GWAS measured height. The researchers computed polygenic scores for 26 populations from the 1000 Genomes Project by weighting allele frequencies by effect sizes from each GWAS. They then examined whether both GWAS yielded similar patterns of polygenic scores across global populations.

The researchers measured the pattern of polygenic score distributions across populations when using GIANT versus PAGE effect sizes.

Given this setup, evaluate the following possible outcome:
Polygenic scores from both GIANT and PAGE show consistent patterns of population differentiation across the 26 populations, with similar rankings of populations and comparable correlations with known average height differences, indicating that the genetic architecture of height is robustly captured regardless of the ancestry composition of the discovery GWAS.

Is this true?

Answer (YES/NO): NO